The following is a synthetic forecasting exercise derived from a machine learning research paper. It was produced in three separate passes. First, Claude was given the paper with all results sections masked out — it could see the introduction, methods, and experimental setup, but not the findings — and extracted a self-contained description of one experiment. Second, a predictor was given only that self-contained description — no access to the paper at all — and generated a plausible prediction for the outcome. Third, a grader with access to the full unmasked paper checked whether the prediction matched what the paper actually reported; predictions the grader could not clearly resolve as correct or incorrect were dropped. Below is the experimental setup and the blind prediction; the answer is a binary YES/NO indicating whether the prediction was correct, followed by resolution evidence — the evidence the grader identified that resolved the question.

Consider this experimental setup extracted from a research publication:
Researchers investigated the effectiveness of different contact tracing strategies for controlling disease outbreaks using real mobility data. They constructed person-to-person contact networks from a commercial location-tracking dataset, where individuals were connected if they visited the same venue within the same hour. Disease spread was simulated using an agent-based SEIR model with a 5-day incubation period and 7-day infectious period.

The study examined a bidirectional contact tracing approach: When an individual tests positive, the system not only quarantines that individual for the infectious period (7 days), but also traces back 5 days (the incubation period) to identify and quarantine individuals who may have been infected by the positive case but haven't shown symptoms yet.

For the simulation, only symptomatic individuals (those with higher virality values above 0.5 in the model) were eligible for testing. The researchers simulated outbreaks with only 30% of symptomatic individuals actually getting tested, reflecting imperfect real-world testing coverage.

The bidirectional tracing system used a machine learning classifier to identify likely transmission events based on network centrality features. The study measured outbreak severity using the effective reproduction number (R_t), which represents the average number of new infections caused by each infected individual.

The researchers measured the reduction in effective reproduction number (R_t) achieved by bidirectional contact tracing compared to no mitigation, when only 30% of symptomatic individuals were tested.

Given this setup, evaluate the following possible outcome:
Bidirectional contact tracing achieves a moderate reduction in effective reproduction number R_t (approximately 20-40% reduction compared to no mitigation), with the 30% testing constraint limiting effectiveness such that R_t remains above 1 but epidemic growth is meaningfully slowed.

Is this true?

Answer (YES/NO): NO